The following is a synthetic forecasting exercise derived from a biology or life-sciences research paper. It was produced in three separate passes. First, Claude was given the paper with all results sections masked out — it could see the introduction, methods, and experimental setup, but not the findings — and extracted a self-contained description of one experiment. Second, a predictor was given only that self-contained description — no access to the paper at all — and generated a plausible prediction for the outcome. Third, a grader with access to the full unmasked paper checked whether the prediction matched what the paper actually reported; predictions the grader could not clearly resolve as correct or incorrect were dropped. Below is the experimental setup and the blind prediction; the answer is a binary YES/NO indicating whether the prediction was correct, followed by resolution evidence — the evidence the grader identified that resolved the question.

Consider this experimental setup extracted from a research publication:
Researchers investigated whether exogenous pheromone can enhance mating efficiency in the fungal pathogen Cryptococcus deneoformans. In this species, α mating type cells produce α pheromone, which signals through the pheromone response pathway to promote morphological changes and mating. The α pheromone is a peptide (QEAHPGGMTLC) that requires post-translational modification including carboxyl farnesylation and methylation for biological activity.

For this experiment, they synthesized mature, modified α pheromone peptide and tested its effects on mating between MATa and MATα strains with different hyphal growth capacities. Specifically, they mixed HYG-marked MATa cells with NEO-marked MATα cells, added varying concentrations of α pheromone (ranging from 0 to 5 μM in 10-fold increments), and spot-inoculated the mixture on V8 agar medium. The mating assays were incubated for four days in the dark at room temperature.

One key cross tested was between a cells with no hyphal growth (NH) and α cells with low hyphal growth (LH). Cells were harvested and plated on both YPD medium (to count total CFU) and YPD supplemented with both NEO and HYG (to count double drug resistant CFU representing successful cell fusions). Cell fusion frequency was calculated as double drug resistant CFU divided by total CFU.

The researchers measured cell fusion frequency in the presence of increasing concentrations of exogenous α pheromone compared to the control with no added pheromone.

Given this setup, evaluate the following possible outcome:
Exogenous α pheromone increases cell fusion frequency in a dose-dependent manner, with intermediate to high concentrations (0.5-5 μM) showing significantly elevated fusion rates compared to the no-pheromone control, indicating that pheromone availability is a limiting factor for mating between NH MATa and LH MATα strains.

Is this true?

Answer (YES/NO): NO